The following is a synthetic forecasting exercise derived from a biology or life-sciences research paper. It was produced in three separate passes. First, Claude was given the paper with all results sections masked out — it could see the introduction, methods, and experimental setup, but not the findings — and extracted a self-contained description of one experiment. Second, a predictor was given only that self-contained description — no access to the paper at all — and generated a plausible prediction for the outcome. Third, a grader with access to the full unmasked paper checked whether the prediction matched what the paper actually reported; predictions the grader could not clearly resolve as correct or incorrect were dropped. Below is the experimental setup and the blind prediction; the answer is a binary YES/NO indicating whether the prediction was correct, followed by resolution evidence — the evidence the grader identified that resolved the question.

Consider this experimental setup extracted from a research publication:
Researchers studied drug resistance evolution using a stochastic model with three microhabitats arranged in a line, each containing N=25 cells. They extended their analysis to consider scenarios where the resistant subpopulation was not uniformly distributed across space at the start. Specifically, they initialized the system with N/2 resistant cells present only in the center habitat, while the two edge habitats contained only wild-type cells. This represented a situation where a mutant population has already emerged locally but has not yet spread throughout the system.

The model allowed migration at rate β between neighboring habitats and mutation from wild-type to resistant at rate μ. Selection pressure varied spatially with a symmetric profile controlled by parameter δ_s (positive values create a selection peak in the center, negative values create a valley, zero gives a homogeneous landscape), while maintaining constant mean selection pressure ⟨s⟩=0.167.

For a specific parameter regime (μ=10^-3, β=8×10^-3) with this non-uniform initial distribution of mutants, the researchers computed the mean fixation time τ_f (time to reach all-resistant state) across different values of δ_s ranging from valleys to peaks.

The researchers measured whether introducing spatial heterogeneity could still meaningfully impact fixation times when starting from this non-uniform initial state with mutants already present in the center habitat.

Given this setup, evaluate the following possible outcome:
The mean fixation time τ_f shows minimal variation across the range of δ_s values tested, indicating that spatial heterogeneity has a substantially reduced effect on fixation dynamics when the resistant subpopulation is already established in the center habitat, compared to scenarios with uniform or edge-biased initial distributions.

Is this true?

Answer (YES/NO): NO